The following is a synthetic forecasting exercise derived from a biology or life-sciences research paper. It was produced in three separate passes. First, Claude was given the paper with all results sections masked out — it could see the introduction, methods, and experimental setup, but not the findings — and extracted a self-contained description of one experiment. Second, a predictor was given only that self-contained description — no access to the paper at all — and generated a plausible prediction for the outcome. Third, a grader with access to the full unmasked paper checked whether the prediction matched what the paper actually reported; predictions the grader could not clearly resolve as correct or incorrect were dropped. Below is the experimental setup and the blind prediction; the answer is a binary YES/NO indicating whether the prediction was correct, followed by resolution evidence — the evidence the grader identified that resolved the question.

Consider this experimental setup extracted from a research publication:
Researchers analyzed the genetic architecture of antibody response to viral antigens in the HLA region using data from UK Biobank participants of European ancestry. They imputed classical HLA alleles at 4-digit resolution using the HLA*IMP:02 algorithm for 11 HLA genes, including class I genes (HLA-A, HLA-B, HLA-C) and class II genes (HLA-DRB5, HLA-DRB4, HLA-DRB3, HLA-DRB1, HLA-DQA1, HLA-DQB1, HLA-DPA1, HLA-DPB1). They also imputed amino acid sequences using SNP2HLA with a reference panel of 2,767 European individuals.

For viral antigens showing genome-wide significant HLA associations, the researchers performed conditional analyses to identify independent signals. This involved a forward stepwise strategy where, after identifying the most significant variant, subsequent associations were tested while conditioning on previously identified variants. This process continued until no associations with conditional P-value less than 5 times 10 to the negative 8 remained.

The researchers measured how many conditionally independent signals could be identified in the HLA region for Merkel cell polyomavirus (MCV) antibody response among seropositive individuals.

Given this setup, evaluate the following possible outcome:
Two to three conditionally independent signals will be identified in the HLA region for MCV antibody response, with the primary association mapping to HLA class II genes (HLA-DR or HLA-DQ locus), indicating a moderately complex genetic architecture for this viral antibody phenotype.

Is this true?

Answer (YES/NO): NO